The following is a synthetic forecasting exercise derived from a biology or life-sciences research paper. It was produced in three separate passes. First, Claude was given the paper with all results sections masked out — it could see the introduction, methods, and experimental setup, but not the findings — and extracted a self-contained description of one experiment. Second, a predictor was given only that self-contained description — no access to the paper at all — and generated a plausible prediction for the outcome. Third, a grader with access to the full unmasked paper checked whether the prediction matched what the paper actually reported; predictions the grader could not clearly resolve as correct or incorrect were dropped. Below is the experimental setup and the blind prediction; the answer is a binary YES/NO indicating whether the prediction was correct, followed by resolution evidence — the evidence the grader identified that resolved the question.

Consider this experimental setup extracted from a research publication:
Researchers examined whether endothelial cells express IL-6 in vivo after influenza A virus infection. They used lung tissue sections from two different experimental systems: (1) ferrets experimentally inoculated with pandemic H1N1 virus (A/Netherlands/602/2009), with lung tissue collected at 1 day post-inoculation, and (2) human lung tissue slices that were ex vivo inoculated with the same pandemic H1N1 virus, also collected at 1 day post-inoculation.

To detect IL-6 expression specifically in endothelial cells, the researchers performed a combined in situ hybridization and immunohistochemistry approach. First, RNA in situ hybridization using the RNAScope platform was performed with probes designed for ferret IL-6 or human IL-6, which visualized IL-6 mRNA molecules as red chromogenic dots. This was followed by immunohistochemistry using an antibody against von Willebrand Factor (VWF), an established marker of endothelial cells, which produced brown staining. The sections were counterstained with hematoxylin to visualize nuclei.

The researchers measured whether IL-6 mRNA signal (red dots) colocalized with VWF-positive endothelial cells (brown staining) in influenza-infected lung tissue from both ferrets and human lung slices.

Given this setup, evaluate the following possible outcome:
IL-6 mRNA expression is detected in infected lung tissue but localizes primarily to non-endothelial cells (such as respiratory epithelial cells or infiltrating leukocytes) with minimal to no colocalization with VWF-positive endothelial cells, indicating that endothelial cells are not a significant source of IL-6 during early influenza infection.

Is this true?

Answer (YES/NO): NO